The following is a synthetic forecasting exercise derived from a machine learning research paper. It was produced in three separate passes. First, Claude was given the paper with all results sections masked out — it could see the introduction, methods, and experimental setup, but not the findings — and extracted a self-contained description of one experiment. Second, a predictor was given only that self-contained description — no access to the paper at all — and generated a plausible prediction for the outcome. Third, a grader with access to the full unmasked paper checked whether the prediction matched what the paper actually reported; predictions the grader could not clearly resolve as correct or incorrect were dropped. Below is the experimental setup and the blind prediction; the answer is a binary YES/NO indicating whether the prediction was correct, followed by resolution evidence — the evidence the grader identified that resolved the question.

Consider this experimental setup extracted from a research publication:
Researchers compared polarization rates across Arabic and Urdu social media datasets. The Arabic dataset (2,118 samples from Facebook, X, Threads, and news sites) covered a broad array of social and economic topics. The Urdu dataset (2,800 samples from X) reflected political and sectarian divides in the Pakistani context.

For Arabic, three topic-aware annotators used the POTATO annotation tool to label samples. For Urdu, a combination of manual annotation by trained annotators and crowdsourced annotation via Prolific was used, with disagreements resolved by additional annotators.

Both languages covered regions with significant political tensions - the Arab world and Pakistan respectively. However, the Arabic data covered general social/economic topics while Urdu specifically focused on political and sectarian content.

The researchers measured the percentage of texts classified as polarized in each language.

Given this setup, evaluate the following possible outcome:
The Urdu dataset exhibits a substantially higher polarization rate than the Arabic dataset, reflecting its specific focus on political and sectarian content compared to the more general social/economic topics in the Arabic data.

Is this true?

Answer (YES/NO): YES